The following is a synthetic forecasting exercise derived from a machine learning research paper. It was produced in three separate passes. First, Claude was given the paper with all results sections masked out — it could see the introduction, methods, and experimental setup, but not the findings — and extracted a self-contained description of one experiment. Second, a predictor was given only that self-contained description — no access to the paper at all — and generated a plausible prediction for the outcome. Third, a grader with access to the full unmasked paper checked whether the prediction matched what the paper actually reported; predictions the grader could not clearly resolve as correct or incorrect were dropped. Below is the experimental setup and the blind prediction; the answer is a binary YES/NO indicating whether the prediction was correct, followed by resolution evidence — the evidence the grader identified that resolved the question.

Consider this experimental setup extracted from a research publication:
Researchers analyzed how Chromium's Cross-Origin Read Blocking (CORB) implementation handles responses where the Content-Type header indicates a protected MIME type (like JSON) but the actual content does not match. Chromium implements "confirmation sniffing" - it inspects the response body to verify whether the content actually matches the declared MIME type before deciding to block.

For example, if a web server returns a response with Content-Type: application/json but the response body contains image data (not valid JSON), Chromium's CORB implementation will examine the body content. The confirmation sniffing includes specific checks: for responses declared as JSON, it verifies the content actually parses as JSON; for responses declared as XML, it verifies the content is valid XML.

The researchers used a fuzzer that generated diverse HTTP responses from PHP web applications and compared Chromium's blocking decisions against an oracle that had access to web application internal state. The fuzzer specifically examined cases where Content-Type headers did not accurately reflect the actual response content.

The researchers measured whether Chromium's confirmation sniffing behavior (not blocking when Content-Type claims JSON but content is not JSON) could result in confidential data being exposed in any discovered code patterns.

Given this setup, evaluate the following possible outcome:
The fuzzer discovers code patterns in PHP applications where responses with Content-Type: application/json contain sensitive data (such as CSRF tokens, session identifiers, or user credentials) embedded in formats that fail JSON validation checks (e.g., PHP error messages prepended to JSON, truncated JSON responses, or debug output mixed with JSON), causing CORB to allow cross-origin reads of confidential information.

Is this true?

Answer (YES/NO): YES